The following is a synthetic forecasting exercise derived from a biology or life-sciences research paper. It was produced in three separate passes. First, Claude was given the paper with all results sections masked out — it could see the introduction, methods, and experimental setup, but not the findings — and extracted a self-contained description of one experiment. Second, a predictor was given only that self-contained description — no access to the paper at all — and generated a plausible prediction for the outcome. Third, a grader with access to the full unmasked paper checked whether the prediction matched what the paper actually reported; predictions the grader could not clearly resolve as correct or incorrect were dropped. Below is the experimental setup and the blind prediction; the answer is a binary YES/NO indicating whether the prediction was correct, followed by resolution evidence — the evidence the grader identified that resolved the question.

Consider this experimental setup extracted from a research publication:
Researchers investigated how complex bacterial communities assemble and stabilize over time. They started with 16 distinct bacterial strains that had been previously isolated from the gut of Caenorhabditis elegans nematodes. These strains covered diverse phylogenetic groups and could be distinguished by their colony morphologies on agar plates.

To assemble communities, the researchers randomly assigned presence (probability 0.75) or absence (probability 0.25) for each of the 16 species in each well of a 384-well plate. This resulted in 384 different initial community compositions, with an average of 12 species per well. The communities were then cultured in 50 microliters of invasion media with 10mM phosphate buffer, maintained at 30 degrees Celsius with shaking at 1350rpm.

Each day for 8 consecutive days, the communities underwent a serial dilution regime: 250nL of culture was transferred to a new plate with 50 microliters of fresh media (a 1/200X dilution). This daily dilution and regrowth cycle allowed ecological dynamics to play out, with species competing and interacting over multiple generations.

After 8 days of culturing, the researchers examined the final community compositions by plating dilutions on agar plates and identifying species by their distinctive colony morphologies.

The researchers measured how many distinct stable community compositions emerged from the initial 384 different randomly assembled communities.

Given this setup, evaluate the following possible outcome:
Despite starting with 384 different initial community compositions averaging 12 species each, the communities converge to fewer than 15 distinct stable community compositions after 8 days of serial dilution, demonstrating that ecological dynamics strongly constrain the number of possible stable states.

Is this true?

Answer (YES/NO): YES